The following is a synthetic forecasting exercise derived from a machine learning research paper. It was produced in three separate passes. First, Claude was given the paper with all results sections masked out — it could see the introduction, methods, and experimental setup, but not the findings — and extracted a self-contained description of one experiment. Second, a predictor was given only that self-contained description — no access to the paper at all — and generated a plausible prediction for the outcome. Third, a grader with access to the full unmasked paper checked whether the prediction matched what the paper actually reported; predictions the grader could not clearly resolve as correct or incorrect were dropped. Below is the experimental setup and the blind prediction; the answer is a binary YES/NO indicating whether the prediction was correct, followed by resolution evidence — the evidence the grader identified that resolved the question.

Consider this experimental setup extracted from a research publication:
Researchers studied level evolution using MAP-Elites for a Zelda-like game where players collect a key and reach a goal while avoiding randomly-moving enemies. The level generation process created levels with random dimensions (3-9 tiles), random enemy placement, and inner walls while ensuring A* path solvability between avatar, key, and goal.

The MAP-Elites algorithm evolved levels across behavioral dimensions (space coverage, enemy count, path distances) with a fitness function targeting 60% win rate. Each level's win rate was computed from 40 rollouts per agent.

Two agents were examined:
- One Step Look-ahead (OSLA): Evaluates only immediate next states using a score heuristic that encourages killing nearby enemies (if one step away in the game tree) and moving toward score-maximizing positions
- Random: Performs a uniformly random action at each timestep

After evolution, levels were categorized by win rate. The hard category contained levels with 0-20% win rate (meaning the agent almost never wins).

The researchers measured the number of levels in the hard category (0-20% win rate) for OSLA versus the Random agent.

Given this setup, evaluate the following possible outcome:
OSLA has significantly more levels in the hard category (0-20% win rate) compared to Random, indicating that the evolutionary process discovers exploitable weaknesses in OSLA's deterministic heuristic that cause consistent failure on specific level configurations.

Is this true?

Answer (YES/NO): YES